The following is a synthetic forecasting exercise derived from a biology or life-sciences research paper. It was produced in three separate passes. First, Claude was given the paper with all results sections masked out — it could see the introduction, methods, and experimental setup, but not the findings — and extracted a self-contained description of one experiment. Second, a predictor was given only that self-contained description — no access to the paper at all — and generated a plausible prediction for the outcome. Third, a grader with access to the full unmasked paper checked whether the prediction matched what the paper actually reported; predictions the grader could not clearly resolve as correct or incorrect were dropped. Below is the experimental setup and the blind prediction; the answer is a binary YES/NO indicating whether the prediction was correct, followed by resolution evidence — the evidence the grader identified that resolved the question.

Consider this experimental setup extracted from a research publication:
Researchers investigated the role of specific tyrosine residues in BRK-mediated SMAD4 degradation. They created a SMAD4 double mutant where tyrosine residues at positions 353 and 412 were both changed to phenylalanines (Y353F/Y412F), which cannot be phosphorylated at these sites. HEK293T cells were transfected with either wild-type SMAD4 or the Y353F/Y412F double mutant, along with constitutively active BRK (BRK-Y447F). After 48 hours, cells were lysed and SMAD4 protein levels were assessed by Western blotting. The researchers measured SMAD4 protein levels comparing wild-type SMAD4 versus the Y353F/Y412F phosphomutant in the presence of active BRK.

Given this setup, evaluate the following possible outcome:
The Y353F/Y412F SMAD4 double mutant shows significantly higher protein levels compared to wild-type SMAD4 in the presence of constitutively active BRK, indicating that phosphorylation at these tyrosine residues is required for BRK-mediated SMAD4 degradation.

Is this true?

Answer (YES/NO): YES